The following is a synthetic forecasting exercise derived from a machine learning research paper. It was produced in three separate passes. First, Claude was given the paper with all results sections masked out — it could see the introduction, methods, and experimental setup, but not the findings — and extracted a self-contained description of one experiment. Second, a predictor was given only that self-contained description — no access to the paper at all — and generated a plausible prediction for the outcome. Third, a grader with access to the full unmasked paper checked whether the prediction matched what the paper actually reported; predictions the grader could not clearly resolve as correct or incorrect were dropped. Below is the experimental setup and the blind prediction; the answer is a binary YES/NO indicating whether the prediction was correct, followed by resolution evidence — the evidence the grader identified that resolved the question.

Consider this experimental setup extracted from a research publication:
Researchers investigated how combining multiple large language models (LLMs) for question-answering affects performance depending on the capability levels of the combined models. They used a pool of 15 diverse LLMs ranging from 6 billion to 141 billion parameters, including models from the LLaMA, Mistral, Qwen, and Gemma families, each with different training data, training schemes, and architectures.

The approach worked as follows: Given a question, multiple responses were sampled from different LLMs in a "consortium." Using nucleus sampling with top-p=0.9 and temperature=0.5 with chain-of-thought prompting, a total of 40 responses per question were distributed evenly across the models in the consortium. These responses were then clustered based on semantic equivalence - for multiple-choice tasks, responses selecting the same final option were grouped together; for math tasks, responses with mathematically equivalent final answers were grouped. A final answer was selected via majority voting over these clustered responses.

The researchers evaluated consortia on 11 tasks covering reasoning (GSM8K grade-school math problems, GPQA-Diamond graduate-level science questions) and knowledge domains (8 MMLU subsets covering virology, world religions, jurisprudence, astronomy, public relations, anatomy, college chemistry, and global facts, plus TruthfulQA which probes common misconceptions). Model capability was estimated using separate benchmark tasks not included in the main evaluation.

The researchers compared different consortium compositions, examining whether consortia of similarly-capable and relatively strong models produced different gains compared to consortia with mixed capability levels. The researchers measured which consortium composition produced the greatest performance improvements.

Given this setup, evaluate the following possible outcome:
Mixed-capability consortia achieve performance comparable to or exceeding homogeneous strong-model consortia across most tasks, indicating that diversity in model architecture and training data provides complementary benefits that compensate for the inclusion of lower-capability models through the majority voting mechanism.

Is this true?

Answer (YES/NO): NO